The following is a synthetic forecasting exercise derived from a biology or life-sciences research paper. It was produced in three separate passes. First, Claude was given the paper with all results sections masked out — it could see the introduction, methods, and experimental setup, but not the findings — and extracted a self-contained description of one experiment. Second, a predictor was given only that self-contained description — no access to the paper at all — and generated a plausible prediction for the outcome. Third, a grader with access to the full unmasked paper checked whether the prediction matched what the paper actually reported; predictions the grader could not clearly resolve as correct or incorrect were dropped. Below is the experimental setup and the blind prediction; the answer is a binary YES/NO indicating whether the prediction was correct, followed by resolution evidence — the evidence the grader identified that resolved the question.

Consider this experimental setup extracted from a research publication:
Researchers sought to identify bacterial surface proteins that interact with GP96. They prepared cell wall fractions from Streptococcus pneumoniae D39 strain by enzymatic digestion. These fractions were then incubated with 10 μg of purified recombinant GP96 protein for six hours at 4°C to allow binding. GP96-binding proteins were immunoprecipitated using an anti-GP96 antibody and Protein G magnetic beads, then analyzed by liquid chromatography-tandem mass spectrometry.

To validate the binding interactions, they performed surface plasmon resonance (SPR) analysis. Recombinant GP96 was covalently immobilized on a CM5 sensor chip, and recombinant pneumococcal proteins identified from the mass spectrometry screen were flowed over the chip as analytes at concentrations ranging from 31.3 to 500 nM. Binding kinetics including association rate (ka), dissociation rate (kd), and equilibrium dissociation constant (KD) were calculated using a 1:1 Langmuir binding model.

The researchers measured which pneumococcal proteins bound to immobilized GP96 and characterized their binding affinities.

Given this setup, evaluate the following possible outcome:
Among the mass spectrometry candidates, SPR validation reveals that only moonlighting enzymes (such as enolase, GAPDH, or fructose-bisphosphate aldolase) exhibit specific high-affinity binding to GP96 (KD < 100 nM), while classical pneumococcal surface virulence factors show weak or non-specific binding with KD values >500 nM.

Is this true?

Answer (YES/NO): NO